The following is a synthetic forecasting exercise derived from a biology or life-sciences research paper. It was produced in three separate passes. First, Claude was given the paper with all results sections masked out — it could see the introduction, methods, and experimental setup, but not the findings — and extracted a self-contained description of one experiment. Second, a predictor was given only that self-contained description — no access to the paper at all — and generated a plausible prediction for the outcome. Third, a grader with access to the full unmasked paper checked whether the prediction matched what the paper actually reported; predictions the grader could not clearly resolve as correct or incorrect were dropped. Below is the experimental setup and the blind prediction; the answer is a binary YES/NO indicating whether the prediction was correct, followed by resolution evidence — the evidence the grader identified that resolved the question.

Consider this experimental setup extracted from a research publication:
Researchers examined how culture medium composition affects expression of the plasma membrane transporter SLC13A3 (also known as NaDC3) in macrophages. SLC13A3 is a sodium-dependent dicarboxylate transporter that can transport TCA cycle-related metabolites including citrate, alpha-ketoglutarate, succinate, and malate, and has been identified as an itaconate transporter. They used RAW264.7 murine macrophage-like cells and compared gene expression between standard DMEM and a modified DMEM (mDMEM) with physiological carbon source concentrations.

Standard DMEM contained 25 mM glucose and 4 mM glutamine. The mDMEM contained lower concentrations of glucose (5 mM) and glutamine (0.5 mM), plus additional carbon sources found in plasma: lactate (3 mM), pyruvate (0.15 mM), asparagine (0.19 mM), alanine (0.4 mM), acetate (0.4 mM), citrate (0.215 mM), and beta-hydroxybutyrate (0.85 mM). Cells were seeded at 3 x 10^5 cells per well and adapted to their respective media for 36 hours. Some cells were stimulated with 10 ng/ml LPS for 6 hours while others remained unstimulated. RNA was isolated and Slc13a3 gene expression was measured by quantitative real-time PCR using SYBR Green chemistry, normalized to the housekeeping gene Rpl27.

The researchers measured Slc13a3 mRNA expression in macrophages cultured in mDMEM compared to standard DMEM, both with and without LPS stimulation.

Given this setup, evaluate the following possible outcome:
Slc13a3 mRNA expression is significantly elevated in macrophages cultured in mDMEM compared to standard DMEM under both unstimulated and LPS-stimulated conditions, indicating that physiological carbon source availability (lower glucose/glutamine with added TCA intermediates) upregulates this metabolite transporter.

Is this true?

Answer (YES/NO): NO